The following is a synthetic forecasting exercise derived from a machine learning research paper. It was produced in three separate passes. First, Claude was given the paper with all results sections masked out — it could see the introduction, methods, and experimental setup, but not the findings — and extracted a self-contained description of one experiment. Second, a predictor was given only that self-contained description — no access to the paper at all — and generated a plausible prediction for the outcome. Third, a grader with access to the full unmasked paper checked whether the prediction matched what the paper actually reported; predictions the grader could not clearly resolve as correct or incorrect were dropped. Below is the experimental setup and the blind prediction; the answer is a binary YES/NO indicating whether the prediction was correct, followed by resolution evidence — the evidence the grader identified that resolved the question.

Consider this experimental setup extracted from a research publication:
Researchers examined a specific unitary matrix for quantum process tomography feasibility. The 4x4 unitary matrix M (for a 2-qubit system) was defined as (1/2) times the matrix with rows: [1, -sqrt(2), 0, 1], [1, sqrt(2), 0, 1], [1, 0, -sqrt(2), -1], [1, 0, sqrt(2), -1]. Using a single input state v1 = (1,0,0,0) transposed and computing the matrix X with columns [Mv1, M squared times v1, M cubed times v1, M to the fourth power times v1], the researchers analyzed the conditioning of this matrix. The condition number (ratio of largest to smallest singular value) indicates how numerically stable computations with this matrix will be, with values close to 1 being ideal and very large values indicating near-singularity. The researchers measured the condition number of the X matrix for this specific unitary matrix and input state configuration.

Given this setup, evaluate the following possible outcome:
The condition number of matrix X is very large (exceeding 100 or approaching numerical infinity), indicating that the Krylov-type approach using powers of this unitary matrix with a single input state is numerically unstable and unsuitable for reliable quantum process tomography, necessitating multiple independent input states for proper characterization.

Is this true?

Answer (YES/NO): NO